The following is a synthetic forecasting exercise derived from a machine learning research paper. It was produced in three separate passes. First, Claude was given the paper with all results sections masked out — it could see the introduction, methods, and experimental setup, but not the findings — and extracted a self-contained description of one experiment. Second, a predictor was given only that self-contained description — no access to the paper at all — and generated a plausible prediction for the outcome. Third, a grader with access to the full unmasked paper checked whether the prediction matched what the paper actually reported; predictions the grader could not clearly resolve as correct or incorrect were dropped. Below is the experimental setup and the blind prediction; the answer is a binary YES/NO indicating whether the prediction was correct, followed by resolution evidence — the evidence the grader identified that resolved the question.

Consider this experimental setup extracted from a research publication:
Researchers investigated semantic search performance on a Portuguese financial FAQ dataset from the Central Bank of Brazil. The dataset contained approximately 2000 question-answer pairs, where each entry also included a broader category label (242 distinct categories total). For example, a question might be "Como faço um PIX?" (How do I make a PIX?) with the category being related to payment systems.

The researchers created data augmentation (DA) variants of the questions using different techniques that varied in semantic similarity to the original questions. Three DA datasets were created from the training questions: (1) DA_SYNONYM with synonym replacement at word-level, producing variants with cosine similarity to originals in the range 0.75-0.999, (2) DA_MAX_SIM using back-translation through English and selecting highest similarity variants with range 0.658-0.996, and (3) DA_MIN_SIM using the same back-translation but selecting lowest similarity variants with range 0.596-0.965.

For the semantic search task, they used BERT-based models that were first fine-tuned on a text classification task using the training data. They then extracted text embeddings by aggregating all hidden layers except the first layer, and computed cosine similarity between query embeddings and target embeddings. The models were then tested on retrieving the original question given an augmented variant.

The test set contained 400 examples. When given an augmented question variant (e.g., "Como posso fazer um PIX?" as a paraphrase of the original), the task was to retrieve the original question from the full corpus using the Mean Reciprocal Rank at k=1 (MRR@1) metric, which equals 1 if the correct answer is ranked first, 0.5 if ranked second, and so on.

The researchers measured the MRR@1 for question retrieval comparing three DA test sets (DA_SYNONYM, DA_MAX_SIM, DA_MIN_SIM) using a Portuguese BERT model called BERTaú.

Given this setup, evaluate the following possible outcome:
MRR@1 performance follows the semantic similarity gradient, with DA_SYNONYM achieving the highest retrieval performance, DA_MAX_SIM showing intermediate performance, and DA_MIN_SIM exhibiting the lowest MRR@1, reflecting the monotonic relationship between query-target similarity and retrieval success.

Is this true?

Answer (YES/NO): YES